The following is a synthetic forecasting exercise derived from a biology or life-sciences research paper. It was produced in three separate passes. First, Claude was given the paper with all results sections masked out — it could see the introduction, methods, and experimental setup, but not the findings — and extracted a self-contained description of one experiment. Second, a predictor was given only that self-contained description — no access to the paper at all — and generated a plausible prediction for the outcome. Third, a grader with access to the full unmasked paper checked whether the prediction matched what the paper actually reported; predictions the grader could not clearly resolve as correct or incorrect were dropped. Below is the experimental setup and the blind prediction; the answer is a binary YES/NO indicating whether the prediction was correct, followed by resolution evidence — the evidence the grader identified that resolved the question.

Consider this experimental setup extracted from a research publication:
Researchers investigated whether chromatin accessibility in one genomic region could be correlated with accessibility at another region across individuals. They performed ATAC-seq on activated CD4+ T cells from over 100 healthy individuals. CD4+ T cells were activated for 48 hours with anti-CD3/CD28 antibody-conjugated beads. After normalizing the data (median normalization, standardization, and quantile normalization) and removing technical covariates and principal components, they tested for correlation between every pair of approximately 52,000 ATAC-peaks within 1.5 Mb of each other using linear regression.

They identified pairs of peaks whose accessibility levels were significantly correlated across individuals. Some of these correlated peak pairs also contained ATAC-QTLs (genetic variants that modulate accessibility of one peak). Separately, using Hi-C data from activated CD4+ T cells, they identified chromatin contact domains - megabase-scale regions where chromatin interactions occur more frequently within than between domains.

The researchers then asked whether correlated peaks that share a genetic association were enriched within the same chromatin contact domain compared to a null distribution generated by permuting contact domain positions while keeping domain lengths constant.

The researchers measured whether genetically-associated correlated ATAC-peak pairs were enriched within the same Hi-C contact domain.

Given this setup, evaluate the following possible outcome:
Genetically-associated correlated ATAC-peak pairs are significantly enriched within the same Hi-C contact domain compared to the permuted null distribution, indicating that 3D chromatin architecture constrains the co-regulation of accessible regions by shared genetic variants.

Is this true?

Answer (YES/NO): YES